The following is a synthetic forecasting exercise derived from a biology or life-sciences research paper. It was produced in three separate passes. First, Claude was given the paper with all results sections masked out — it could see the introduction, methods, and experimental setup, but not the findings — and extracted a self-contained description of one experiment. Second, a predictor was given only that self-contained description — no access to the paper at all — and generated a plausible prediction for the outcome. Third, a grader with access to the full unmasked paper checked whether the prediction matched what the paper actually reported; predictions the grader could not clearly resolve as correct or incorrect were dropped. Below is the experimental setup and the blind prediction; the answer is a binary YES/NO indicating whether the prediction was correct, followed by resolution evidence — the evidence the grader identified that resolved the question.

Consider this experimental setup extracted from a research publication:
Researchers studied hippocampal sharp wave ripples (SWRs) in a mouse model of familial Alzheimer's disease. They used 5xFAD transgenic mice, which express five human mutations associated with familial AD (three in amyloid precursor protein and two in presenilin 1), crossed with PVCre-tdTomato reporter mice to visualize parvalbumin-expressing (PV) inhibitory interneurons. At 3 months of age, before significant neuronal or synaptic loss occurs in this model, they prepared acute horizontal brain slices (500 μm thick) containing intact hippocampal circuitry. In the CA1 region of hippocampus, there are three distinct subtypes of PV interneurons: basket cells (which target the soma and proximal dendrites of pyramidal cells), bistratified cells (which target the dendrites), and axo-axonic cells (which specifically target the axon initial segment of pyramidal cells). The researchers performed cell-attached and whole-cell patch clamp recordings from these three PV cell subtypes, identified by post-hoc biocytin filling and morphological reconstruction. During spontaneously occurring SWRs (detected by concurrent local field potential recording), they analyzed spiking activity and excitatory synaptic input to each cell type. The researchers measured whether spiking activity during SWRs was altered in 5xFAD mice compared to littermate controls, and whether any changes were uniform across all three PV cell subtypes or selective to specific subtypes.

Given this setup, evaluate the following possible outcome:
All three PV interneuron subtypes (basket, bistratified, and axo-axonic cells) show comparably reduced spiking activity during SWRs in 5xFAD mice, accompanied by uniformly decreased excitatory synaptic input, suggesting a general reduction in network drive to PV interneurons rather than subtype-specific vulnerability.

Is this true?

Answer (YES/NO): NO